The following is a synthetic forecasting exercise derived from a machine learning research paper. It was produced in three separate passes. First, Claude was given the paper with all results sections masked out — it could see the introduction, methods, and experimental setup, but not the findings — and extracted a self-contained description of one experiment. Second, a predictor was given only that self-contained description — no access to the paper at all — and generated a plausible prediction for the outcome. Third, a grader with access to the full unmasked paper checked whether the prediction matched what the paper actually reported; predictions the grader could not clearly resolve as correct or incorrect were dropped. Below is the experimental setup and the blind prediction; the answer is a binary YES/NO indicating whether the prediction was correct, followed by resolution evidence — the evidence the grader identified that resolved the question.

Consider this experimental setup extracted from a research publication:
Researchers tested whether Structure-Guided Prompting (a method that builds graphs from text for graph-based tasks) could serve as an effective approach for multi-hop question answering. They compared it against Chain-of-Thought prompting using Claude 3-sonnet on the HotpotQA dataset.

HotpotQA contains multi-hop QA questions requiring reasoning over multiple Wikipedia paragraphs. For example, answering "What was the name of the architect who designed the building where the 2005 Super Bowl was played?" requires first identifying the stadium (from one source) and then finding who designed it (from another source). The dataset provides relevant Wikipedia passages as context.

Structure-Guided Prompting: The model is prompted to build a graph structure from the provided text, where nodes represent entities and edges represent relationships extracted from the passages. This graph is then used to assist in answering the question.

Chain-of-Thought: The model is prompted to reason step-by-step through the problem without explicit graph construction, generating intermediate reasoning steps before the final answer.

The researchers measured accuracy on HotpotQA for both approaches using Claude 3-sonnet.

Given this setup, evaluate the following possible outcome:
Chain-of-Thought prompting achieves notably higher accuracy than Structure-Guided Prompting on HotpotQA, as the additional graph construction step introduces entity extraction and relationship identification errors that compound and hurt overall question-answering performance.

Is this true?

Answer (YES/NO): YES